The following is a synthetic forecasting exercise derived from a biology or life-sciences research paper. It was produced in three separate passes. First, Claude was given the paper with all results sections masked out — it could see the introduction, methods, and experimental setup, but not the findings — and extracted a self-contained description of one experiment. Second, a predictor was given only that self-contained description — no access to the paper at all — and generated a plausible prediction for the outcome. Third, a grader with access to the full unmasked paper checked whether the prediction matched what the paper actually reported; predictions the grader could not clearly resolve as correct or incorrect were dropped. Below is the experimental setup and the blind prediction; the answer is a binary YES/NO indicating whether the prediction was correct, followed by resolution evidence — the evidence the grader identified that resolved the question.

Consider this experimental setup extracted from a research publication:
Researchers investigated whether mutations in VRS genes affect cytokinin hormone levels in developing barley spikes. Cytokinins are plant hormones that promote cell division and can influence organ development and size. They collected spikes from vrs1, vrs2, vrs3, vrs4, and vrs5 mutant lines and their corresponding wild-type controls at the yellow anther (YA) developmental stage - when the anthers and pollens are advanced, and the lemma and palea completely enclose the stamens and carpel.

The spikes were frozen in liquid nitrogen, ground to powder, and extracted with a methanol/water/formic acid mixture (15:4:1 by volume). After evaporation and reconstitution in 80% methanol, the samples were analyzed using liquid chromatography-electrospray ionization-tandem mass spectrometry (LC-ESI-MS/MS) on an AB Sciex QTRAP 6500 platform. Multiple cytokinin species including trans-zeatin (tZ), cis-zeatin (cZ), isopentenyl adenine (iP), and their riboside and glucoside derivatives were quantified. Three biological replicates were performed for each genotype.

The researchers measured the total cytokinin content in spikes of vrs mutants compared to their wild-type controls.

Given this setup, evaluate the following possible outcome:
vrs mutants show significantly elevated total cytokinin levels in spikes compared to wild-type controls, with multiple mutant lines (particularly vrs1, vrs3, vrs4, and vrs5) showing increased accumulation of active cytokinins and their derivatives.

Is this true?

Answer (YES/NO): YES